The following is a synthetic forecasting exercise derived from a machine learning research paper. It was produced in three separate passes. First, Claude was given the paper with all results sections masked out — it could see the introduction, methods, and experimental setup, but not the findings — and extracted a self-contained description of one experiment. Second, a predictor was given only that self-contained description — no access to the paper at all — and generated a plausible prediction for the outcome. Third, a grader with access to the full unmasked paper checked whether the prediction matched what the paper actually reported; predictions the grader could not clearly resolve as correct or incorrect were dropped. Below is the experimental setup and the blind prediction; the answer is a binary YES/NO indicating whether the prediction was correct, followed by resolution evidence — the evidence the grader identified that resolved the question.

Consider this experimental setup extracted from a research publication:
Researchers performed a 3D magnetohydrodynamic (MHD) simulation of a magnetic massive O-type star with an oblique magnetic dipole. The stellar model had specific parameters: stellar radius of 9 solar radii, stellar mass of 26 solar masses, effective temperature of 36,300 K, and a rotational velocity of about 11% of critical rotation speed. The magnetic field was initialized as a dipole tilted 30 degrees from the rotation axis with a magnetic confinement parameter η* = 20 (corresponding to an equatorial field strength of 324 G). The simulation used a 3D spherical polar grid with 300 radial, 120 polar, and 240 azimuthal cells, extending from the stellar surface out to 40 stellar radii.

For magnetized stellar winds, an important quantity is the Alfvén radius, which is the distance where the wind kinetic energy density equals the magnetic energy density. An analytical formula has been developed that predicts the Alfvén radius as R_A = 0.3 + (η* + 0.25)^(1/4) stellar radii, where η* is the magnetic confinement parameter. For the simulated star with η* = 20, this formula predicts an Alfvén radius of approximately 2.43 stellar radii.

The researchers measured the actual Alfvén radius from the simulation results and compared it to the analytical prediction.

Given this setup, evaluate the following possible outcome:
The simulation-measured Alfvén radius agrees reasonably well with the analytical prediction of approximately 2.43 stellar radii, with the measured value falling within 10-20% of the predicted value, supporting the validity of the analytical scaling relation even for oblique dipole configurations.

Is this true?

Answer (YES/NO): NO